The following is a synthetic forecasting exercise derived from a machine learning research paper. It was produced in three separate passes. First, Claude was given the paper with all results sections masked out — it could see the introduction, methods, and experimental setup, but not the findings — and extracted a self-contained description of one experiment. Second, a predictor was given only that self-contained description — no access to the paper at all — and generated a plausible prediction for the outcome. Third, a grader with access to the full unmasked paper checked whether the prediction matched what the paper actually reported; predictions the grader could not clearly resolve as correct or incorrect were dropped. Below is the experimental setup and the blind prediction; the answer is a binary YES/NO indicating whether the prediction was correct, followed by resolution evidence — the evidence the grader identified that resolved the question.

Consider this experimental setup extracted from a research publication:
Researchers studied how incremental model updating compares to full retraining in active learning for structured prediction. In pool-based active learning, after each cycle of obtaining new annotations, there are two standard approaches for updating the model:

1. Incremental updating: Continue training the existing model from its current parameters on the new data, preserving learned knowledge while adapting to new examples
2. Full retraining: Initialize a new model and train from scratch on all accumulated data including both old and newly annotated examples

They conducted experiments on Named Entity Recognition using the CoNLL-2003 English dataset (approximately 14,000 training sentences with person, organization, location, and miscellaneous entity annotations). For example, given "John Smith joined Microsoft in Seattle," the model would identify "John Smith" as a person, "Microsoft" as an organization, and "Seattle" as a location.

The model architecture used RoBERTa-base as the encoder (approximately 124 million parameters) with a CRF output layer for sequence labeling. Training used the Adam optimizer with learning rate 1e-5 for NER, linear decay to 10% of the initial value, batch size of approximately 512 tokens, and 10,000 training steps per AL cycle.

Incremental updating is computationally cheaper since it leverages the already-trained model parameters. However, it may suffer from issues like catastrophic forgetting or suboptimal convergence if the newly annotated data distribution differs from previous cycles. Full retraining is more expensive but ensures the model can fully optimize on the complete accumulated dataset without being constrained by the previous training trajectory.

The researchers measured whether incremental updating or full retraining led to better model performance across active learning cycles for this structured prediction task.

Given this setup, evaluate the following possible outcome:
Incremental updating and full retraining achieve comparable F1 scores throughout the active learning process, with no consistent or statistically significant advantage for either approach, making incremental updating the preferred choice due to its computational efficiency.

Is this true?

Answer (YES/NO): NO